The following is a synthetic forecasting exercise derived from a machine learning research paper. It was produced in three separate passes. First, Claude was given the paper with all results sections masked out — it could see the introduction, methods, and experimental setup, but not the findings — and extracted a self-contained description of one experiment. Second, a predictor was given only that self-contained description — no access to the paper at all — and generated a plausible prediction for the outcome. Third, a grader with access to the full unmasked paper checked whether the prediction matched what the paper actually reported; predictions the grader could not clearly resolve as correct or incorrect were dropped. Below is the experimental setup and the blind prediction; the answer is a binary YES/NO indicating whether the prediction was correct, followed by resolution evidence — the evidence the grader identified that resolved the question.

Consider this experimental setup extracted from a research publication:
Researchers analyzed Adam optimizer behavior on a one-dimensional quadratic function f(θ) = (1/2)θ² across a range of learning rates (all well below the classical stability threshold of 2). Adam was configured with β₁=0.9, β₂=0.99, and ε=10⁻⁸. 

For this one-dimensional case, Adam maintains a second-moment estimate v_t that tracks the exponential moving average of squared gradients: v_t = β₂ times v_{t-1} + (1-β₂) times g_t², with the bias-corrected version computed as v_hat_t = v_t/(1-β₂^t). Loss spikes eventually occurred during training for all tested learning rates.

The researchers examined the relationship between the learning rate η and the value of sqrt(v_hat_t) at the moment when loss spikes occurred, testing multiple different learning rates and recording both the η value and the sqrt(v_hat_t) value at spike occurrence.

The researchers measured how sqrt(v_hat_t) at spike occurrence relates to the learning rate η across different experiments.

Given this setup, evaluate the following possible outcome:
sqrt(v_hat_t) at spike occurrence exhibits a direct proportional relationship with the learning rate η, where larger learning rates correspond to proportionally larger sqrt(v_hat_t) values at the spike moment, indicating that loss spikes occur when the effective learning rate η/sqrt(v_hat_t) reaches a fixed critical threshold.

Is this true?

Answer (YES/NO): YES